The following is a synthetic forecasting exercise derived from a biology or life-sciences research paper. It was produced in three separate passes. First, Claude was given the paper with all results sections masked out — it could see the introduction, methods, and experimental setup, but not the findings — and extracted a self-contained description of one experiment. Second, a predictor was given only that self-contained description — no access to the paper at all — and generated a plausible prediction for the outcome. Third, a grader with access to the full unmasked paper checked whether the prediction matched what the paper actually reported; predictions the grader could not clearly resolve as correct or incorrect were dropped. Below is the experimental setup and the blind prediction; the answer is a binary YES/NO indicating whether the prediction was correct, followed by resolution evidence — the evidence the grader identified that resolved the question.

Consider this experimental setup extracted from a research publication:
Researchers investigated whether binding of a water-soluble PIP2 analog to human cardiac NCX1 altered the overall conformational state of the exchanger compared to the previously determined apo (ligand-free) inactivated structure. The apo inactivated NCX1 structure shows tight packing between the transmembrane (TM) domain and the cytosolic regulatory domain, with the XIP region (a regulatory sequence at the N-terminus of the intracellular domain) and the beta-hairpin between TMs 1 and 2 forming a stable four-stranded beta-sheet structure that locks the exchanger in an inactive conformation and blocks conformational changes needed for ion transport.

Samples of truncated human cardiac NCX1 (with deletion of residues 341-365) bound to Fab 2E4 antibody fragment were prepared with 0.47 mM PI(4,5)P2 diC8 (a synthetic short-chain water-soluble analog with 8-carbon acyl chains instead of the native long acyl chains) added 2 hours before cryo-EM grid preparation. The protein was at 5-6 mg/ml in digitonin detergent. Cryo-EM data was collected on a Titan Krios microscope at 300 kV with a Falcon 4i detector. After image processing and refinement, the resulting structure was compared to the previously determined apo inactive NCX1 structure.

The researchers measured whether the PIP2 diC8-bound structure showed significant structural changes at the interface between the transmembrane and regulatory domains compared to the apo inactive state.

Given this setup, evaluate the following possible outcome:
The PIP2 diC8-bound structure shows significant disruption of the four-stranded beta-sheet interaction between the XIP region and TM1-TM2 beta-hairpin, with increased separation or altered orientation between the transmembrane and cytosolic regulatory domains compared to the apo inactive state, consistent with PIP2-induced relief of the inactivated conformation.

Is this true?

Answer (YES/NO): NO